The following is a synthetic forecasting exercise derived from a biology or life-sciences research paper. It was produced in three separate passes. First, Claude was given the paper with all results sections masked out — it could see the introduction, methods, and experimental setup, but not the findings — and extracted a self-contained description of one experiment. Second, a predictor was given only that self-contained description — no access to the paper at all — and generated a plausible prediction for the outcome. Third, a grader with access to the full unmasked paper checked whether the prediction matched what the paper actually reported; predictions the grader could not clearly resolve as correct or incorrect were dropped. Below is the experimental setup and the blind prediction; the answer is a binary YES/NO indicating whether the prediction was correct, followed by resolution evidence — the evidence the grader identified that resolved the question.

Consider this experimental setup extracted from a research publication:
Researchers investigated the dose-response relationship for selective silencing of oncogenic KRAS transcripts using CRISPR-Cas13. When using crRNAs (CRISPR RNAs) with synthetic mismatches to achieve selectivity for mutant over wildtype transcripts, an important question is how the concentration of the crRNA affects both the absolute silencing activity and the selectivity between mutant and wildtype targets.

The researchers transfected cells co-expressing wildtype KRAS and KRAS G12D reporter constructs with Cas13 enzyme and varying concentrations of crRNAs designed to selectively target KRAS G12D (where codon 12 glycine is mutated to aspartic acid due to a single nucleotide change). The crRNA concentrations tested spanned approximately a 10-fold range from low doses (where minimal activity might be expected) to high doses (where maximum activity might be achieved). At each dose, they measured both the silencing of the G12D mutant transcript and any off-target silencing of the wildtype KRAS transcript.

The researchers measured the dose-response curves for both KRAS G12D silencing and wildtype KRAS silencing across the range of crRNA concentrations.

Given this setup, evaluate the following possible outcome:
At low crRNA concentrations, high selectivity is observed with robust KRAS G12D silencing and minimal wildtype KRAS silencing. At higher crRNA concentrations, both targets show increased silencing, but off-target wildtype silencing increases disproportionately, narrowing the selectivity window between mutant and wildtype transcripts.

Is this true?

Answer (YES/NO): NO